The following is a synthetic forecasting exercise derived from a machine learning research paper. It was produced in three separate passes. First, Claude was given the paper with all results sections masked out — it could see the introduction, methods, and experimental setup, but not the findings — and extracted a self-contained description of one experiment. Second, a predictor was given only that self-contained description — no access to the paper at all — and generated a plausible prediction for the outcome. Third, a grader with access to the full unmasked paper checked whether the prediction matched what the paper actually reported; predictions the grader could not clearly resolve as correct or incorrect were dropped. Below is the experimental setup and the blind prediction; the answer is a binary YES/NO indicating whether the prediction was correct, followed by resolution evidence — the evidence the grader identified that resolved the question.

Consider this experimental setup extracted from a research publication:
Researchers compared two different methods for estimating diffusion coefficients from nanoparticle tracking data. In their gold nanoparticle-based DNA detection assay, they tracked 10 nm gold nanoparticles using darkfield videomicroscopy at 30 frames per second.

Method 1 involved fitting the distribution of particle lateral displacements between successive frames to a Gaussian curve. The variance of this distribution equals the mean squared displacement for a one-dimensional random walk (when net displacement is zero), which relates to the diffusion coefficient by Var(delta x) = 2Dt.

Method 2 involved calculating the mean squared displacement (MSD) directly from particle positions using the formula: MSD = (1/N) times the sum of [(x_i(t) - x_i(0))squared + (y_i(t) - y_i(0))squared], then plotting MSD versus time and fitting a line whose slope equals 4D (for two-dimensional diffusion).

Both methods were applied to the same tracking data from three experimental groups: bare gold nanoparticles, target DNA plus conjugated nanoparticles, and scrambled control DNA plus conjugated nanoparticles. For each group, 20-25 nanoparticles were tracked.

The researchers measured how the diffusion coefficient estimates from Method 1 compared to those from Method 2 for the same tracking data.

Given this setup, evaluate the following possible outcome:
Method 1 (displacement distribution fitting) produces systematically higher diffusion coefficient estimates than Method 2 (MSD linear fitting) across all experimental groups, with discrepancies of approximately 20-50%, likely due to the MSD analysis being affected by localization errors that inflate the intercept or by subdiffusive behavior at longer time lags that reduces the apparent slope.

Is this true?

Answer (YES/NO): NO